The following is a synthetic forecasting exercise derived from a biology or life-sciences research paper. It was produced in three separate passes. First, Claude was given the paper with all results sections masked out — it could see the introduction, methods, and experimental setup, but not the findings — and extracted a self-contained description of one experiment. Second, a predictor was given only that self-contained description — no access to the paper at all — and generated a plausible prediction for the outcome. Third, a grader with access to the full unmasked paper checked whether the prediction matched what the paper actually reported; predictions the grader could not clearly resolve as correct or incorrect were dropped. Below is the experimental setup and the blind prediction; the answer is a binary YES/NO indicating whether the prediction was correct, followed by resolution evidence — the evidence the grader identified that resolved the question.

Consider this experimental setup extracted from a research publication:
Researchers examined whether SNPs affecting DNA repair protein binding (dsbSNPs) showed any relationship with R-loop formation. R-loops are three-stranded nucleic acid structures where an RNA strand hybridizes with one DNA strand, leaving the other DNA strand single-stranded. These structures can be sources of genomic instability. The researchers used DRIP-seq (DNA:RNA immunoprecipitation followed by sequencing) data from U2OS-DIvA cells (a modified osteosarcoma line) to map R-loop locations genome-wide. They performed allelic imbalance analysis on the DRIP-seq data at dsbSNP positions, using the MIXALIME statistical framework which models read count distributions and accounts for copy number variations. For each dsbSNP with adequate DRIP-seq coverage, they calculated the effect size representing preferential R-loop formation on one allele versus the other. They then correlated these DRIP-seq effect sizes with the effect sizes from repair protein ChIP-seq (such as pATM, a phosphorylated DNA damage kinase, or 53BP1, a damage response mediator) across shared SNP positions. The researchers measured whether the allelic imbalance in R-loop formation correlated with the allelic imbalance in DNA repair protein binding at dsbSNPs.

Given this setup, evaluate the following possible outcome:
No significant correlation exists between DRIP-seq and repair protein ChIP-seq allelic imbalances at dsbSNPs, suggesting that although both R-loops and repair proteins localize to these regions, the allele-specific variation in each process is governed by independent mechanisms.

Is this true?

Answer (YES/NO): NO